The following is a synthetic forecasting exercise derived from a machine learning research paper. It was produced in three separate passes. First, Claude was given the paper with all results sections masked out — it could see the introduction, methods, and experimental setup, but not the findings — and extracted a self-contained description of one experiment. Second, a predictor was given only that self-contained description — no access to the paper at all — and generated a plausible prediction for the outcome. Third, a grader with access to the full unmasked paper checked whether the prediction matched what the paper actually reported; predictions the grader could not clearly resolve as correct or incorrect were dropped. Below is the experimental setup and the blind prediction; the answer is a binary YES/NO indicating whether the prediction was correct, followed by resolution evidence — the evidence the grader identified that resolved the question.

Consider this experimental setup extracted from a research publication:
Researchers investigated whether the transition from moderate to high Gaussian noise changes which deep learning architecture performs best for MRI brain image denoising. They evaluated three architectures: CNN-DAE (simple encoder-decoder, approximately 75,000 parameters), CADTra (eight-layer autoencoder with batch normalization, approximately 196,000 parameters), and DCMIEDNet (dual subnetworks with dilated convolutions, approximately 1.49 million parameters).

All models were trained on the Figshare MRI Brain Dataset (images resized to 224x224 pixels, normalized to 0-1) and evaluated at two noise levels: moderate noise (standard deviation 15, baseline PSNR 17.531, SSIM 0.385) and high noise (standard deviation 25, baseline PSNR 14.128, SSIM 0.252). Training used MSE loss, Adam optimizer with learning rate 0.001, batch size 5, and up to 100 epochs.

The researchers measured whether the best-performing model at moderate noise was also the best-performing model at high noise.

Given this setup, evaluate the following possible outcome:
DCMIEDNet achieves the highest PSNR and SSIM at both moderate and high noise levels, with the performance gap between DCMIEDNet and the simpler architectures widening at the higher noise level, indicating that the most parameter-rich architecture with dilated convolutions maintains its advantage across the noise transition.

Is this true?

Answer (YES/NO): NO